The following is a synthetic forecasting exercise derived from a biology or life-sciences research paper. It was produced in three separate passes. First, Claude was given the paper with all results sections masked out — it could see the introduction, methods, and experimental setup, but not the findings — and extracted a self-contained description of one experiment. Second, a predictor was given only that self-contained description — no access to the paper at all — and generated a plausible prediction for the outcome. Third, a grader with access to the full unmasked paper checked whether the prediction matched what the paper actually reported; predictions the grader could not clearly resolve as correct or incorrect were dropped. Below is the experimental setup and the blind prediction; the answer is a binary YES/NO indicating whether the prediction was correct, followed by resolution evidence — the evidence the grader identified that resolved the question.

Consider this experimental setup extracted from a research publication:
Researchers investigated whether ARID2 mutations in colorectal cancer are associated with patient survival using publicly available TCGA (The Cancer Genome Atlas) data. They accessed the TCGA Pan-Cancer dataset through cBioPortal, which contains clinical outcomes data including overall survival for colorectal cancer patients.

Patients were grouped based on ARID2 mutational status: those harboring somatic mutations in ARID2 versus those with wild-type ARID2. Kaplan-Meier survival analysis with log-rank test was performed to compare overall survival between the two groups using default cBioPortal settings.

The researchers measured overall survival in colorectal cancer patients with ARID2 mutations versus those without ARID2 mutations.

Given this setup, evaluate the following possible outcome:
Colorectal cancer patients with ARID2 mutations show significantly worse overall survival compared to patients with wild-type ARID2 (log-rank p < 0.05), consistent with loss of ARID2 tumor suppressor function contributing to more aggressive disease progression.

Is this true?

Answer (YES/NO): YES